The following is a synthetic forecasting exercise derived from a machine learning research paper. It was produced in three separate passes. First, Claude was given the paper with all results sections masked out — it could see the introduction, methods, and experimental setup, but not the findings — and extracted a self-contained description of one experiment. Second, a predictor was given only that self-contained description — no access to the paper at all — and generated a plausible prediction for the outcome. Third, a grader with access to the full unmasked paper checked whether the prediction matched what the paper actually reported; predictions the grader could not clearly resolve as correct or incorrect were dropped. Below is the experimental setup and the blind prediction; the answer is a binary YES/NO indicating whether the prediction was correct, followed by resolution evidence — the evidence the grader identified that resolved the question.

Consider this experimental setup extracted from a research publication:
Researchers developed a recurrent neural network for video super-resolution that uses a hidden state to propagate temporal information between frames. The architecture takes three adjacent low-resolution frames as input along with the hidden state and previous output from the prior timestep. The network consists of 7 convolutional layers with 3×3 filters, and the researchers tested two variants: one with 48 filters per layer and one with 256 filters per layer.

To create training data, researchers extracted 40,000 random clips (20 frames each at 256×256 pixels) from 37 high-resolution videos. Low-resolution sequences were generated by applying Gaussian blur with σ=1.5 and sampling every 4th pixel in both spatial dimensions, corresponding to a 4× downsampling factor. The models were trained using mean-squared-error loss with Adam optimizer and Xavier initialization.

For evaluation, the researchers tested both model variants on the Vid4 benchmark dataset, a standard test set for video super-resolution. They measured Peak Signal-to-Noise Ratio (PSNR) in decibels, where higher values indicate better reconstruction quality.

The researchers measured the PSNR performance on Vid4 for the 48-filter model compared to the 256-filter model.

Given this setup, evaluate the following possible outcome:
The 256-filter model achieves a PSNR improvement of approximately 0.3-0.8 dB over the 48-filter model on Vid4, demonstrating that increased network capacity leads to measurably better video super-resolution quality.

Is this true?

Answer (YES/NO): NO